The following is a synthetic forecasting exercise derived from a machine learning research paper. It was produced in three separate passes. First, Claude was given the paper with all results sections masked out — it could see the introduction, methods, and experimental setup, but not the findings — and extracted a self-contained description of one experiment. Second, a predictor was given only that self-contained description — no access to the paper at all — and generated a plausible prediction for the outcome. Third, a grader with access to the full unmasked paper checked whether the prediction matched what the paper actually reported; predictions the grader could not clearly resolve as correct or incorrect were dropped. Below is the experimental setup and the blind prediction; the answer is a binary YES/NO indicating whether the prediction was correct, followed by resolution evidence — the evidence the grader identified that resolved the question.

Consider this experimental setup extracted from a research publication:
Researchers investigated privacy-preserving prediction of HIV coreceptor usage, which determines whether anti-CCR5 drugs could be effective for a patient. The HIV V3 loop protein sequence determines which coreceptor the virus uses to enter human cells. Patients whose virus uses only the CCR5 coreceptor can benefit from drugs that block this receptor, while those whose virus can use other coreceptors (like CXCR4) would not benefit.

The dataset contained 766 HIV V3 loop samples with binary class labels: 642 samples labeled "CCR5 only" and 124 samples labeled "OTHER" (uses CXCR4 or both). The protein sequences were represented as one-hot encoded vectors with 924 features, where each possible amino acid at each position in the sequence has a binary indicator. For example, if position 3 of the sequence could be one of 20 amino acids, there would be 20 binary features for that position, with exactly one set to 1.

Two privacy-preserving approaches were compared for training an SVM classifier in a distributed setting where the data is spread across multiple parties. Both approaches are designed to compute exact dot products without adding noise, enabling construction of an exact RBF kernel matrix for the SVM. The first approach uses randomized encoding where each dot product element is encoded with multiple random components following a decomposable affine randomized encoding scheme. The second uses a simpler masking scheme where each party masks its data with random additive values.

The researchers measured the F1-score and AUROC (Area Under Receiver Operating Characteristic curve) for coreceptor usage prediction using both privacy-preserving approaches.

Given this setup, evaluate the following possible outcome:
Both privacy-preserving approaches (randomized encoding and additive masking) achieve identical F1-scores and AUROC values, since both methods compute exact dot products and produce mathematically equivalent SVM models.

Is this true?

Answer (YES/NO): YES